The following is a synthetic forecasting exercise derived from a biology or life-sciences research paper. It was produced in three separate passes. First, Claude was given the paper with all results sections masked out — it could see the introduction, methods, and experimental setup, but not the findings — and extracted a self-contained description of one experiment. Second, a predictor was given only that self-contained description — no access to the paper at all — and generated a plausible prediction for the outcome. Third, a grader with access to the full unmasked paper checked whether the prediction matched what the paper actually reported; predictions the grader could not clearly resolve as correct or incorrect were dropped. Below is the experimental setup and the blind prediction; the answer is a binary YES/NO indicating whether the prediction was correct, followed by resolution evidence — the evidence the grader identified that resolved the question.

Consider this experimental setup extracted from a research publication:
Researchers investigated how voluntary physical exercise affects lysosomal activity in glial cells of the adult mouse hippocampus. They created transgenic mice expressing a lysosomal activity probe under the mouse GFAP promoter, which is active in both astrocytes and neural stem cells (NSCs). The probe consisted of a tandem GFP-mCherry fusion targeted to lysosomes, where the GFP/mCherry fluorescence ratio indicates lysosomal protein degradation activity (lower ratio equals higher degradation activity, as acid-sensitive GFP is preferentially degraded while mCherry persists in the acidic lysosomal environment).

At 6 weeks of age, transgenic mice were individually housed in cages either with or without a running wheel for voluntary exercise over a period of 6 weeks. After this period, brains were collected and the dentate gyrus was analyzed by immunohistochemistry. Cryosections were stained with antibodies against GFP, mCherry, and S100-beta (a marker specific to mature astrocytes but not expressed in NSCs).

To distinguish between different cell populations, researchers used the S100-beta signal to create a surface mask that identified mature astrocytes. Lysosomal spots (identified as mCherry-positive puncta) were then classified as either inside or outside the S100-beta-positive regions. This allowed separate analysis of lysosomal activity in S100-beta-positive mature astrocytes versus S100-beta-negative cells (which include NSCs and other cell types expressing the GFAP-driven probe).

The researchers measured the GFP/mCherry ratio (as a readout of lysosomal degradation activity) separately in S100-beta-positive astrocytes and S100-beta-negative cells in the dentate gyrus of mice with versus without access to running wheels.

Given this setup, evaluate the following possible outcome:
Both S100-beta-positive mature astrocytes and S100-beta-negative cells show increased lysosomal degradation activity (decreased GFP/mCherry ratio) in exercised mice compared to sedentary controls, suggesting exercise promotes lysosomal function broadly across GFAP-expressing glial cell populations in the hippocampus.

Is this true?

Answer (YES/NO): YES